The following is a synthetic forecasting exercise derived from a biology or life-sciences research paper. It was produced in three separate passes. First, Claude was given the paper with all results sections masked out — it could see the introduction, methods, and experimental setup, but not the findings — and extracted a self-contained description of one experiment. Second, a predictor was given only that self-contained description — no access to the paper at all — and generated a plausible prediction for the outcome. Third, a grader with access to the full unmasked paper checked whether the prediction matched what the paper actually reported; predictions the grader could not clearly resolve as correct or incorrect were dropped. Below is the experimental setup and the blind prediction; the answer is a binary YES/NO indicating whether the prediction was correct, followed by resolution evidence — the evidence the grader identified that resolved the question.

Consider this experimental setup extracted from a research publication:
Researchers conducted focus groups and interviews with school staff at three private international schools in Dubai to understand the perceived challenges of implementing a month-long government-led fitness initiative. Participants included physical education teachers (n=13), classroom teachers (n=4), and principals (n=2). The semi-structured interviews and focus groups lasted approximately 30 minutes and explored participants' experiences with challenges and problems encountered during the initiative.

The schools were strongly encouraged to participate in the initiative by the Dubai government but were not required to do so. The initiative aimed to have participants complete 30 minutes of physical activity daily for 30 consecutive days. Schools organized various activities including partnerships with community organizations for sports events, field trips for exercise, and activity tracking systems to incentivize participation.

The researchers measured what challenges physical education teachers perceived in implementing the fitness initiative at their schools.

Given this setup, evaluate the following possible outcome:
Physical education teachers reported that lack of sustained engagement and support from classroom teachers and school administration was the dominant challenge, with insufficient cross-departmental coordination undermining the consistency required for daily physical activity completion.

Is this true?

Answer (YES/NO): NO